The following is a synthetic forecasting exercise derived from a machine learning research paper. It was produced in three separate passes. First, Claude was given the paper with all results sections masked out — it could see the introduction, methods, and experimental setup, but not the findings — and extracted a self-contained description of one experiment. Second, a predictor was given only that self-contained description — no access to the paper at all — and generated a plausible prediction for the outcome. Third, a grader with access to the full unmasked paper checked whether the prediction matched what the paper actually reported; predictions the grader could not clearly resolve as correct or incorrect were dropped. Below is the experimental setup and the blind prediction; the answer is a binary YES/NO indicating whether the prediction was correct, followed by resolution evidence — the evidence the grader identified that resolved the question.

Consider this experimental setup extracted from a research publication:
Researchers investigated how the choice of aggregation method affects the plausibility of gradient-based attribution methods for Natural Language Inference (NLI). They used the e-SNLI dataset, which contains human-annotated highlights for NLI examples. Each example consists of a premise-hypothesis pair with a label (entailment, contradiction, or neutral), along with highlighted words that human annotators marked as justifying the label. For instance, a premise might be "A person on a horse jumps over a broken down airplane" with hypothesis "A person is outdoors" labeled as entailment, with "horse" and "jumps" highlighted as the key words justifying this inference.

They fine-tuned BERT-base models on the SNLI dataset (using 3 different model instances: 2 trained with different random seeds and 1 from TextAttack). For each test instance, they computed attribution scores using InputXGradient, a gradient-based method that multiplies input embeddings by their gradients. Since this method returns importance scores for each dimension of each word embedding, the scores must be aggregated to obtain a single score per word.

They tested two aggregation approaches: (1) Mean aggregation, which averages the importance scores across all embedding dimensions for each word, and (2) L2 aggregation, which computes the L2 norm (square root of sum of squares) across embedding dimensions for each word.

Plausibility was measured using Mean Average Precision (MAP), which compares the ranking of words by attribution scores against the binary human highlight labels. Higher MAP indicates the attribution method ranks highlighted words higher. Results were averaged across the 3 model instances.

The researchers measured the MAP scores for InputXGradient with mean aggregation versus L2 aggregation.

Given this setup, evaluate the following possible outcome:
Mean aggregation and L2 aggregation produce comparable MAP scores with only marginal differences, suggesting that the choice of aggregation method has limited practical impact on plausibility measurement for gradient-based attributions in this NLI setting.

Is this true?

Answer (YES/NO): NO